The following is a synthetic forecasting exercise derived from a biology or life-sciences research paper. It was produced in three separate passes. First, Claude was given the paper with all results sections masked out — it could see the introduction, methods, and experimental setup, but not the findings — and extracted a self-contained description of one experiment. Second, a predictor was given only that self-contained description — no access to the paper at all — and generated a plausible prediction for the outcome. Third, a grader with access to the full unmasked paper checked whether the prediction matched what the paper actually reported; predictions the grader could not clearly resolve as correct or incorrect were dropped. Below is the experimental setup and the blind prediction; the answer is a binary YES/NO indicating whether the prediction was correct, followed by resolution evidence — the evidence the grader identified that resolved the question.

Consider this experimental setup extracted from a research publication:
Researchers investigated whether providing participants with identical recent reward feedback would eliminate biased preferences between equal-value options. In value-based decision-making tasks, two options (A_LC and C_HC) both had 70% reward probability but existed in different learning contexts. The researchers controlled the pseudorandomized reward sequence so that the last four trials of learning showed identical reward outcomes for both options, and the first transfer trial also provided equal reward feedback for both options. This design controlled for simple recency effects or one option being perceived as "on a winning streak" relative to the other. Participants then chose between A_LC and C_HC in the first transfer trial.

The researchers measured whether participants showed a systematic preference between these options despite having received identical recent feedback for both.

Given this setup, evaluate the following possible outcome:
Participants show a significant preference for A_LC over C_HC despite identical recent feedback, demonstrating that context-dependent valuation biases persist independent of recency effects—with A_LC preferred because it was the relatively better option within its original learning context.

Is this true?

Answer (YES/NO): NO